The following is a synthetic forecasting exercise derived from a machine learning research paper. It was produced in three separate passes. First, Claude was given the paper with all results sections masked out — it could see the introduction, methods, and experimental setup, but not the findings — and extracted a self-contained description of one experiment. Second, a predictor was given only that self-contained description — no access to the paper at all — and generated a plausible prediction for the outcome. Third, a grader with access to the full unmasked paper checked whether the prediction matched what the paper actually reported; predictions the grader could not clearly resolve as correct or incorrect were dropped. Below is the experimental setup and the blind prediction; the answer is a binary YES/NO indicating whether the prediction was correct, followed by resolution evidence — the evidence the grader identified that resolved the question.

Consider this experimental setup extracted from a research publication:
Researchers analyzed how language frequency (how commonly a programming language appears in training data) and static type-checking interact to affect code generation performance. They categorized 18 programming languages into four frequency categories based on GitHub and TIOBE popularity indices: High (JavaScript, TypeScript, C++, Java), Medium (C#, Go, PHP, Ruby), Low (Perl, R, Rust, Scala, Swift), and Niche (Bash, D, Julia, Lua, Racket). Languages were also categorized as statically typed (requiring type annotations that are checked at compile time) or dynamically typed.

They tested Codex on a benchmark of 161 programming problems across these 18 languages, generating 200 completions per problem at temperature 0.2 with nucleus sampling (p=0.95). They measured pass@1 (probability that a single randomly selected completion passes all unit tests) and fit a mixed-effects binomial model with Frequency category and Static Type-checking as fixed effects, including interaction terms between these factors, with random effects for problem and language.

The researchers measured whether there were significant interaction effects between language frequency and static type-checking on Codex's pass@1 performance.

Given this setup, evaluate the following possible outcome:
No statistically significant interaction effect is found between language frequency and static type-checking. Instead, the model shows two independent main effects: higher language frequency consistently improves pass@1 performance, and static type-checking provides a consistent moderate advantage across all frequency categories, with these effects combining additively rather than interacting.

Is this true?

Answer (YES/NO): NO